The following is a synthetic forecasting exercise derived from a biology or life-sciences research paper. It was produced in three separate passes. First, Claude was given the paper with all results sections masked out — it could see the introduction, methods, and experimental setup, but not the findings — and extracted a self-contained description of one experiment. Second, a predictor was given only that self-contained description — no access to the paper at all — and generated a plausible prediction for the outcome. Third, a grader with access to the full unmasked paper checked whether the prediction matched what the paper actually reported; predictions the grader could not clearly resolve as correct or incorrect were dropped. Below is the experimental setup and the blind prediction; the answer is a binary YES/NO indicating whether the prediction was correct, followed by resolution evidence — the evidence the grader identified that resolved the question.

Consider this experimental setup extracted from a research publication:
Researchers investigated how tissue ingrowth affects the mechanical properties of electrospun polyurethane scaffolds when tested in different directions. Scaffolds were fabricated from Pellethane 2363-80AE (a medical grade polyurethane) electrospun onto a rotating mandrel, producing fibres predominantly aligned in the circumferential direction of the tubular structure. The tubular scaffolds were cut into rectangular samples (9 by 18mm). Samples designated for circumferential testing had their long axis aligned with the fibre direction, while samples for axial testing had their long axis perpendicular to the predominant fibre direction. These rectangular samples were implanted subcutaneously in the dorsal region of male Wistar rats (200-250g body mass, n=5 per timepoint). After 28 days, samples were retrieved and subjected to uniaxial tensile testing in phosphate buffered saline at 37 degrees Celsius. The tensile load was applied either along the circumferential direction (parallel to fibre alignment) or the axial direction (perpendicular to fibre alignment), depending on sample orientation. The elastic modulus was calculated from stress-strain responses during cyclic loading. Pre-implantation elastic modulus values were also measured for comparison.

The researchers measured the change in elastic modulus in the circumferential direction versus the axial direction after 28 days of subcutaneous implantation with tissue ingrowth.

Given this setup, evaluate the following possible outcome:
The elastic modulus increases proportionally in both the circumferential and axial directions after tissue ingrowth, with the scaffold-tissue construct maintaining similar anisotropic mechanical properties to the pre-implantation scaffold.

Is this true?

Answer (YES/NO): NO